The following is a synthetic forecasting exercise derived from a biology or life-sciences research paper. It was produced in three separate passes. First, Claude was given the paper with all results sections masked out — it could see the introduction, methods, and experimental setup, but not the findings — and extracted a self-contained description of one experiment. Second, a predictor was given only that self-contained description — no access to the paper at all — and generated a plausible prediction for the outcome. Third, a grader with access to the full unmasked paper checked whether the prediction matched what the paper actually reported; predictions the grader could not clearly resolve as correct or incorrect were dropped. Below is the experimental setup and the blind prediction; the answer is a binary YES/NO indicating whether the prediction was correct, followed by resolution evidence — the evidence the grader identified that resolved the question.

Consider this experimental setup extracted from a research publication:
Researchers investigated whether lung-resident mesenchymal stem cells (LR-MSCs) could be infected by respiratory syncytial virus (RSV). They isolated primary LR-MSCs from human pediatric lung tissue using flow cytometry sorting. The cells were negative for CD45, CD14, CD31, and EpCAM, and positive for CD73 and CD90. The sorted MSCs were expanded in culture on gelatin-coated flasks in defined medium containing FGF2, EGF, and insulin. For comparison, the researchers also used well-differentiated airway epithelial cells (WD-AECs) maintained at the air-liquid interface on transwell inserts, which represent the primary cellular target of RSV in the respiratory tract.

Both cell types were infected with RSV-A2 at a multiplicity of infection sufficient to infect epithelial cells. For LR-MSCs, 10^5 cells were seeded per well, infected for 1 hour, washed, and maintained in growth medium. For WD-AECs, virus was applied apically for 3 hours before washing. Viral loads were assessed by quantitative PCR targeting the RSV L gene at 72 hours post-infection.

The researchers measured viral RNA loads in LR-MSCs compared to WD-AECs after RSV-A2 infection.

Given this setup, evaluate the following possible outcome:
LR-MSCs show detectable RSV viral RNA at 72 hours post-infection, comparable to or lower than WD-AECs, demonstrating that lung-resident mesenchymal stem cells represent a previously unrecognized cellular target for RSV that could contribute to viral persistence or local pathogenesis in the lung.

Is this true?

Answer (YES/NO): YES